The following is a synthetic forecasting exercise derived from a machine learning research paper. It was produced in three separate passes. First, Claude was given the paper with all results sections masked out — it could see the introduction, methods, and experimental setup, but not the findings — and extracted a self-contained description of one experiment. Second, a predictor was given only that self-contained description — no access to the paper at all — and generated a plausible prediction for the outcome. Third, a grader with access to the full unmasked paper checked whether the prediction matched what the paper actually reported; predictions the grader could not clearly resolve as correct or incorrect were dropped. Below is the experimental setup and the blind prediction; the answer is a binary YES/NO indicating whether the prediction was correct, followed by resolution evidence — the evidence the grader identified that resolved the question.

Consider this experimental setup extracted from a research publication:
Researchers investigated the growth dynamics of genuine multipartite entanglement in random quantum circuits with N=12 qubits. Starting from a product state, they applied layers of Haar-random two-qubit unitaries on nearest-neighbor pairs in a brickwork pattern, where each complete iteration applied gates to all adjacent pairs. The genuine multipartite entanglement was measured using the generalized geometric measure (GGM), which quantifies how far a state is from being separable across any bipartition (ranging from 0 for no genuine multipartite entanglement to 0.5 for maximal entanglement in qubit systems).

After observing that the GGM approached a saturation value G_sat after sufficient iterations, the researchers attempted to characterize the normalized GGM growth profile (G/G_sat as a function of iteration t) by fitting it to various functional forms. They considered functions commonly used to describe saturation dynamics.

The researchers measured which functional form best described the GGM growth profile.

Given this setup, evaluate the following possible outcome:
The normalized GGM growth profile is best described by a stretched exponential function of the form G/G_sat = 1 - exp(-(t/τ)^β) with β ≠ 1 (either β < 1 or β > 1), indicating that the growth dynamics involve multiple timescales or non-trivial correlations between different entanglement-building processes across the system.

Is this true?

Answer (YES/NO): NO